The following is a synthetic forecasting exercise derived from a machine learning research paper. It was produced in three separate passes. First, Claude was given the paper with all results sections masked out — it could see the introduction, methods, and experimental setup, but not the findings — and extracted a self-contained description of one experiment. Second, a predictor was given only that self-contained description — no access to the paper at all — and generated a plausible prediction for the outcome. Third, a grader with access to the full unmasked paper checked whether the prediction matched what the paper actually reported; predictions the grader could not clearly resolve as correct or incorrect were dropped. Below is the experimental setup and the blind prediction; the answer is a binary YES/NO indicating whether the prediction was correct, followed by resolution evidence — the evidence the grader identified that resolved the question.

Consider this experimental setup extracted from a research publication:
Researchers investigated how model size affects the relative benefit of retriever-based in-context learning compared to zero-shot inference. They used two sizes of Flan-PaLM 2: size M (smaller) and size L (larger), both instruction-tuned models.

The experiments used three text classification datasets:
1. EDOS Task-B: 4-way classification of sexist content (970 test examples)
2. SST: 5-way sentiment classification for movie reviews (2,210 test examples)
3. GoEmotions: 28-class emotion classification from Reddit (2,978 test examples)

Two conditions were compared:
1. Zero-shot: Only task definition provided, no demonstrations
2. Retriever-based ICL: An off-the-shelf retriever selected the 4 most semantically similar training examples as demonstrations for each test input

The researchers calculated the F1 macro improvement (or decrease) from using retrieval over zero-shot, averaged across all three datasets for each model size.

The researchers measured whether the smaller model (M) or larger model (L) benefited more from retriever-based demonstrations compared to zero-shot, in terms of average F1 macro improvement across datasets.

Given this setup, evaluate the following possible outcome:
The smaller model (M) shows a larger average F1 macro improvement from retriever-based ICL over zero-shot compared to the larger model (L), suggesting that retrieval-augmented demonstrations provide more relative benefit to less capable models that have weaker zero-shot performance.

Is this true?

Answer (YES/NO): NO